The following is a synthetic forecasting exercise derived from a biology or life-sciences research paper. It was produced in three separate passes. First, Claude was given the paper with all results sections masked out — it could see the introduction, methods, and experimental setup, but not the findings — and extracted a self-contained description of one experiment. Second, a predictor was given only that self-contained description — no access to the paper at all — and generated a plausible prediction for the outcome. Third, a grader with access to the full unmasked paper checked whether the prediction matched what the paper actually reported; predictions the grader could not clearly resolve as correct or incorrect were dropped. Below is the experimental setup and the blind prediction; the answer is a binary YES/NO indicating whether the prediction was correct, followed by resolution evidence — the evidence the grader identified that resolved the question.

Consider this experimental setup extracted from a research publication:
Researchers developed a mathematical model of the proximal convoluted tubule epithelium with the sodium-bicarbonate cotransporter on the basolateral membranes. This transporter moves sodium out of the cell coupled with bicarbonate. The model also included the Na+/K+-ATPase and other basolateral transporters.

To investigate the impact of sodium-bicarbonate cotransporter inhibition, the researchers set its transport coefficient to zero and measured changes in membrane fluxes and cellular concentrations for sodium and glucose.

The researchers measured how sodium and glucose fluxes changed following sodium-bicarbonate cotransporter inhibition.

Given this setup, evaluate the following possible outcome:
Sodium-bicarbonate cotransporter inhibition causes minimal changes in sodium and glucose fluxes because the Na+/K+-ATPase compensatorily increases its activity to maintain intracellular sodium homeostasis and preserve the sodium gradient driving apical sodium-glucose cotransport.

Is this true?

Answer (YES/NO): NO